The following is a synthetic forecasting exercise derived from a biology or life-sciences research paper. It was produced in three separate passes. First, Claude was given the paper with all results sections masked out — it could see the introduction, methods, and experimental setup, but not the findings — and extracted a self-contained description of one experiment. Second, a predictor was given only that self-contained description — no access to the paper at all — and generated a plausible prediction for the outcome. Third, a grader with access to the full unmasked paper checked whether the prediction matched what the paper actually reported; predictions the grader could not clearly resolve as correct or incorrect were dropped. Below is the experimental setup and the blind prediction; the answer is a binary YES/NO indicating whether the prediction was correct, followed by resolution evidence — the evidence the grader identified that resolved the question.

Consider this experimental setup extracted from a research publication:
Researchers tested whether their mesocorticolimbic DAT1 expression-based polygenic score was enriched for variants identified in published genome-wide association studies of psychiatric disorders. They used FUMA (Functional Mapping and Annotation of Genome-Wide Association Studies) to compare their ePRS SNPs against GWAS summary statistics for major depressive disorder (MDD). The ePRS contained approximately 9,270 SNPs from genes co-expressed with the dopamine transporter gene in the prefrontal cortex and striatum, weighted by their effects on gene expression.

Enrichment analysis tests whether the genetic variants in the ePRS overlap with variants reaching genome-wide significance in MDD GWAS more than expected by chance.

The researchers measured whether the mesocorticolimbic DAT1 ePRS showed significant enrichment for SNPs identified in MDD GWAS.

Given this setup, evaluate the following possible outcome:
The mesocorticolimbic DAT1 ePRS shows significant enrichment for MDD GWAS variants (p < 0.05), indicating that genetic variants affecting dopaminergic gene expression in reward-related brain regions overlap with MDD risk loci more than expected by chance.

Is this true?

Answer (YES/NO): YES